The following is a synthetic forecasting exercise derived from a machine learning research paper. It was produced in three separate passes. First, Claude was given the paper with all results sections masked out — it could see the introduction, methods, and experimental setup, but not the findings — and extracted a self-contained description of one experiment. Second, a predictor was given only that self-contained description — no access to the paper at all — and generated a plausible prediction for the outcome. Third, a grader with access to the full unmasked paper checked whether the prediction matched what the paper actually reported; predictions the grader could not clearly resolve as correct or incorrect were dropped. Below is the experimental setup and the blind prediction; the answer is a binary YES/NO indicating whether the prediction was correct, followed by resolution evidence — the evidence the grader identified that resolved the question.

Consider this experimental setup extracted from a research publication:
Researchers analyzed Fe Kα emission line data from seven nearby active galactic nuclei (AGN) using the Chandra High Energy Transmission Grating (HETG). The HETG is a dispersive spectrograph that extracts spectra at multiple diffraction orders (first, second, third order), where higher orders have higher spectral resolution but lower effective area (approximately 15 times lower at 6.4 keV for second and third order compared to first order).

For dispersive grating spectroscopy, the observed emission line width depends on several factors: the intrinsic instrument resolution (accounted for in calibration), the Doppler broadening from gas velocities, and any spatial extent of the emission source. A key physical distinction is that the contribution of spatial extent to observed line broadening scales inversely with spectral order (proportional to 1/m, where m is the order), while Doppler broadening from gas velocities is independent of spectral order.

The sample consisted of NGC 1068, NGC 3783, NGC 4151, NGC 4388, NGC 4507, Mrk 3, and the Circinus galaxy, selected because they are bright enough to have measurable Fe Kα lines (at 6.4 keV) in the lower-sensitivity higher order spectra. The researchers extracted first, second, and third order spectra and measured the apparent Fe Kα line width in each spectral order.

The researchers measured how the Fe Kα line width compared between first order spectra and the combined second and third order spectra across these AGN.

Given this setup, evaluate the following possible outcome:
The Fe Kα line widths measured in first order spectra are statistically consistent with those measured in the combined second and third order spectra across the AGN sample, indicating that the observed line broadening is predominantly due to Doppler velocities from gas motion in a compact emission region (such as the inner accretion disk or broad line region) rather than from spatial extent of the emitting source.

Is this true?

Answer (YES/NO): NO